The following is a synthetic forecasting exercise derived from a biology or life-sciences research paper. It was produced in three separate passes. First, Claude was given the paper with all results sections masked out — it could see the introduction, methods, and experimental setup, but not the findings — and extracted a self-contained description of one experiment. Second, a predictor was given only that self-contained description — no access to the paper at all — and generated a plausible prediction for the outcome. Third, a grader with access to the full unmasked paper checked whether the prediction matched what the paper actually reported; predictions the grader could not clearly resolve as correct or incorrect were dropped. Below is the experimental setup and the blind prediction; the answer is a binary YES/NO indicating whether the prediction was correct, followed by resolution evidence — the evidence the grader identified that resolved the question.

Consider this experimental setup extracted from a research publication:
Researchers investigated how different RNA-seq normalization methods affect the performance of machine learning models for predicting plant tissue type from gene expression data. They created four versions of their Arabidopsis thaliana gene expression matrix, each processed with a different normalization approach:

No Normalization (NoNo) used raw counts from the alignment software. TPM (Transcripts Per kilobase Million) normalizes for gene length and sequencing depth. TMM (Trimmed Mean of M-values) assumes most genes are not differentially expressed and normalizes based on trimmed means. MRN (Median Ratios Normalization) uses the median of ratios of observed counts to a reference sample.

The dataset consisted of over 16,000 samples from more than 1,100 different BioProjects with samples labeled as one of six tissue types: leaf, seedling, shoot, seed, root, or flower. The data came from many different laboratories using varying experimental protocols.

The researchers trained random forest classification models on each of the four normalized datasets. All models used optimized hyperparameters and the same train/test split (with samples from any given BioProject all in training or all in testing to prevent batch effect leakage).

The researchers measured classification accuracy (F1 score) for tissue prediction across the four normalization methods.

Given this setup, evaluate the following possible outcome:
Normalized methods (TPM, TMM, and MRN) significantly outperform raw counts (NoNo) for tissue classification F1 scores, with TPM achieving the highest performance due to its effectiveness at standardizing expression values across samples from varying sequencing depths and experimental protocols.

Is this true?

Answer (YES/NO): NO